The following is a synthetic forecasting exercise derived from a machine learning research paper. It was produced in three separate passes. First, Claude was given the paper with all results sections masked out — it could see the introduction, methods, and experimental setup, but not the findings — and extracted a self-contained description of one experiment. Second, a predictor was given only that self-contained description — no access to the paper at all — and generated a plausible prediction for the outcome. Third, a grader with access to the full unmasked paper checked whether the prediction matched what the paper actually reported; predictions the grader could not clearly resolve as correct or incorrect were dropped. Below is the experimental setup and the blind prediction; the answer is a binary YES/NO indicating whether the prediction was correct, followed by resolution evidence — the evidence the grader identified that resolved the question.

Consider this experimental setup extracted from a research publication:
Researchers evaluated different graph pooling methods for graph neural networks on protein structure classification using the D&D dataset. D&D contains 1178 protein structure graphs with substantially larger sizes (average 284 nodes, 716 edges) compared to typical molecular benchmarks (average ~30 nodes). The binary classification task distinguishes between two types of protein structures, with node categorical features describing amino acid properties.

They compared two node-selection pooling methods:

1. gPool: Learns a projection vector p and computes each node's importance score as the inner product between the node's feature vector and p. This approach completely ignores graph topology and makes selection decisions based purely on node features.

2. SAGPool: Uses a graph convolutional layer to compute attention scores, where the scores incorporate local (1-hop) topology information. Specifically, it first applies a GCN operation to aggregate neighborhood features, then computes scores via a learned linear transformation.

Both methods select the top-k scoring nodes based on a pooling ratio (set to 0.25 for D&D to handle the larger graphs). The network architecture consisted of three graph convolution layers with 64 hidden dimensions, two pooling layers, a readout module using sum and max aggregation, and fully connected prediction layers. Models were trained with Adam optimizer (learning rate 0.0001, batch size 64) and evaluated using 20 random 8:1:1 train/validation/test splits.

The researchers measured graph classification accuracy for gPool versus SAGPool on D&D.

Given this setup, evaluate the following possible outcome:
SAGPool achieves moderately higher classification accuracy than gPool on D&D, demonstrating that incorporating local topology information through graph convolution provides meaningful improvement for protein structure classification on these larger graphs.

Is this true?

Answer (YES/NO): NO